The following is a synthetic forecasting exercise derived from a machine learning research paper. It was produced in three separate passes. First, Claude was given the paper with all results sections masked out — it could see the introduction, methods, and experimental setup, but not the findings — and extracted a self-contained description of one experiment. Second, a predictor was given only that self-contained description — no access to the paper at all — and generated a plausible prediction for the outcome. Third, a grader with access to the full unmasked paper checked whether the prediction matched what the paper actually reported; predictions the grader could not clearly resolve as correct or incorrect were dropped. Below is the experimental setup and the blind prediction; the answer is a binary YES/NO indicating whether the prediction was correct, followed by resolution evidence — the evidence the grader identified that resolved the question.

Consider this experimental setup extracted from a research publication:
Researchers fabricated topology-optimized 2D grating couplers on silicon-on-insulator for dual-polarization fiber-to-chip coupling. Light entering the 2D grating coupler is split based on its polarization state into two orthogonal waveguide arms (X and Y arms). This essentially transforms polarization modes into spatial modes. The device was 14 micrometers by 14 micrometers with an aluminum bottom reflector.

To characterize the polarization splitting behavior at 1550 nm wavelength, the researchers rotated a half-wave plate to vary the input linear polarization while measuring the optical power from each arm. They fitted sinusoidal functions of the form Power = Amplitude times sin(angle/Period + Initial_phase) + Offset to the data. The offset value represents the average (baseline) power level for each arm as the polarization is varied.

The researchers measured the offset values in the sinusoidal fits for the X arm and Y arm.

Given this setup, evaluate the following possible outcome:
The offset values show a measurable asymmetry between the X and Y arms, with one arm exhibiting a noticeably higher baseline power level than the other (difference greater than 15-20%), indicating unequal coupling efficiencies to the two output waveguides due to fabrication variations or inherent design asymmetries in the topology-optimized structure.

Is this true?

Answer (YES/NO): NO